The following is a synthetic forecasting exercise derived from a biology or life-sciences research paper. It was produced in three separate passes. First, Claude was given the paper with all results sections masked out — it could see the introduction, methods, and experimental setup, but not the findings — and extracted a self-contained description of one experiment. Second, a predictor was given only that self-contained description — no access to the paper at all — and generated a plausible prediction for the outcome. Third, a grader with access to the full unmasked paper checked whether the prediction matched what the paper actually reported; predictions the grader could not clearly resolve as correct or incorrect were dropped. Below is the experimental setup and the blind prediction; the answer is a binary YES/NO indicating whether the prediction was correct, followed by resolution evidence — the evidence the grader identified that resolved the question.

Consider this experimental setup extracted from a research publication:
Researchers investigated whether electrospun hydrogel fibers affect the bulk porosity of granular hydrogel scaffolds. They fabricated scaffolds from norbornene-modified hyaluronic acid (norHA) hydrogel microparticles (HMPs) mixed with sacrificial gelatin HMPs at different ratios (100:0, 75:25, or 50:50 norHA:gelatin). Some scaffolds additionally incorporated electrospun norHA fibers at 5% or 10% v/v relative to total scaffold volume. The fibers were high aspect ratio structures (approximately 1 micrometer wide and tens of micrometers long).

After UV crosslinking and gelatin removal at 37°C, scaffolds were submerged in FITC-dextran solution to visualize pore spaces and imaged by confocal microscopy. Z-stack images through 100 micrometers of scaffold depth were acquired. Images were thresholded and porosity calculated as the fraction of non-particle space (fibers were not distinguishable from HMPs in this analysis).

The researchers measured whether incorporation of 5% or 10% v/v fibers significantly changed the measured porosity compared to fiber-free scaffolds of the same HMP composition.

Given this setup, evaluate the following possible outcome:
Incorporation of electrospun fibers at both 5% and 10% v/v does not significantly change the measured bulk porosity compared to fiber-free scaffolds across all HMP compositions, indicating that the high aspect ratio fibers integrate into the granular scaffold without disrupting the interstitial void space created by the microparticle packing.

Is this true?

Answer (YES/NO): YES